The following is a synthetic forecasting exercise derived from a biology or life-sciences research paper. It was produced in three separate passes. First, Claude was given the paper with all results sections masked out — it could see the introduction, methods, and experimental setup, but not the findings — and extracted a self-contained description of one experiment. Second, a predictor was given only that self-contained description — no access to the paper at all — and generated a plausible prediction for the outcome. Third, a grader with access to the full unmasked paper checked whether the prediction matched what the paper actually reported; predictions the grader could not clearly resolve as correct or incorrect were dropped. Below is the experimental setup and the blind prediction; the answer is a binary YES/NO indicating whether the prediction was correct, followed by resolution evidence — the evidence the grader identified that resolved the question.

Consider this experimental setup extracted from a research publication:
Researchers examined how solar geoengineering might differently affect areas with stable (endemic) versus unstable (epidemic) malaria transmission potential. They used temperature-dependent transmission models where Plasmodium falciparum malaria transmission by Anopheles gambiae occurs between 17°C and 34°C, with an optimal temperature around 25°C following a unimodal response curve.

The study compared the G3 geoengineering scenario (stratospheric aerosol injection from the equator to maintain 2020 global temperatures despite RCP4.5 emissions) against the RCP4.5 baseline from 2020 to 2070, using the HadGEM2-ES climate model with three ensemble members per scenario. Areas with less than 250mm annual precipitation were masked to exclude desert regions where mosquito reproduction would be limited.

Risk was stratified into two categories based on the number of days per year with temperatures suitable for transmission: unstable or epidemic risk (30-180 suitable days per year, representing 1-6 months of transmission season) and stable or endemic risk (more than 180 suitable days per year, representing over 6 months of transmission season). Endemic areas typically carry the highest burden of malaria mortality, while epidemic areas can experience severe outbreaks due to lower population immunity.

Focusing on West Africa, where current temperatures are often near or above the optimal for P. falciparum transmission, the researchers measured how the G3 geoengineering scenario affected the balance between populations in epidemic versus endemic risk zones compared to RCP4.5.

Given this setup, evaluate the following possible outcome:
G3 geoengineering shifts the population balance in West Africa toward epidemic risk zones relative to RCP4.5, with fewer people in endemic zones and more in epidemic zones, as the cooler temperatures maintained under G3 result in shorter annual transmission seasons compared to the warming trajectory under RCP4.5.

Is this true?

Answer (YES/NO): NO